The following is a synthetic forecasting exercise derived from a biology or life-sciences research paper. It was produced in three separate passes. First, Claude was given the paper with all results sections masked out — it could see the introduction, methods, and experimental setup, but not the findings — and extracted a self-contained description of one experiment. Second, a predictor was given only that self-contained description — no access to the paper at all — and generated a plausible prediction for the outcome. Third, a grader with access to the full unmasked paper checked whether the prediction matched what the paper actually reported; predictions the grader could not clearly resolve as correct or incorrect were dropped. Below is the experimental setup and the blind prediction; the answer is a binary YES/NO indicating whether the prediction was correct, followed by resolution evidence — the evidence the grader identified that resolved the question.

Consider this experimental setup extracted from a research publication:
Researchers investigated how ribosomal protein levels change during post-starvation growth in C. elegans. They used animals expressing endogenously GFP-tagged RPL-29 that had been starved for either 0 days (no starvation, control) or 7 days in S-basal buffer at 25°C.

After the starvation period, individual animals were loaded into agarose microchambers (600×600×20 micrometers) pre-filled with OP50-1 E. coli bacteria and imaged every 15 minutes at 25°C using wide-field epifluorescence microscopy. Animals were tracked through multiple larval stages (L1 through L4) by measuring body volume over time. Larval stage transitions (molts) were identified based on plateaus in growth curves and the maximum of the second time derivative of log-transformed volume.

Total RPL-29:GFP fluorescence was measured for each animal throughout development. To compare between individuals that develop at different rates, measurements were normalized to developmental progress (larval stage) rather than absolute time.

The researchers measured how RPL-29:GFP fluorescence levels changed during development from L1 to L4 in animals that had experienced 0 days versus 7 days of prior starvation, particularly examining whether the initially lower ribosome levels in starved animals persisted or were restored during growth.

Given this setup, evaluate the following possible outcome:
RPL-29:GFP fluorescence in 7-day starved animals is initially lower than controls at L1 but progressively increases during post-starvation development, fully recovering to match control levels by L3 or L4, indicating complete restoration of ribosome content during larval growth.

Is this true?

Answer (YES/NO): YES